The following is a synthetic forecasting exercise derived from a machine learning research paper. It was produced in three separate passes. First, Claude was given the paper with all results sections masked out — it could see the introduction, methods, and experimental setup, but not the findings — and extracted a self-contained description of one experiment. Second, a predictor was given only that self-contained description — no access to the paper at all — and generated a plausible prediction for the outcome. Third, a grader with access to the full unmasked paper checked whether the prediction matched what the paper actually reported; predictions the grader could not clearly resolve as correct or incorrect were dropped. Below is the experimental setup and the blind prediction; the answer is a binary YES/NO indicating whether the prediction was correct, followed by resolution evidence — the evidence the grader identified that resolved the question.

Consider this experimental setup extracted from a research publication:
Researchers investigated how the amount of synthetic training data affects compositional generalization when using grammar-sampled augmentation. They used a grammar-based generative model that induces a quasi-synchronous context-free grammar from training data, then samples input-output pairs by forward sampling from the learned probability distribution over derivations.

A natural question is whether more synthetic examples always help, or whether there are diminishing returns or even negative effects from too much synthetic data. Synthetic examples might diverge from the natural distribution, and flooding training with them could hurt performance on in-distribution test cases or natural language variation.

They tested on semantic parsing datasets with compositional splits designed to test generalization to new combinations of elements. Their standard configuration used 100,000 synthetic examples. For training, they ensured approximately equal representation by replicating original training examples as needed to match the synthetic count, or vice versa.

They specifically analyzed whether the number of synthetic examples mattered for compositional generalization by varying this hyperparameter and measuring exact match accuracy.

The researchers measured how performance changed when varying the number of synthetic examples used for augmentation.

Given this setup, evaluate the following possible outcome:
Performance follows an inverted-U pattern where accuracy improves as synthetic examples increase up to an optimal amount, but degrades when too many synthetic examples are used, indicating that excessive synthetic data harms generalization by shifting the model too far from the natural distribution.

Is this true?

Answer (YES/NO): NO